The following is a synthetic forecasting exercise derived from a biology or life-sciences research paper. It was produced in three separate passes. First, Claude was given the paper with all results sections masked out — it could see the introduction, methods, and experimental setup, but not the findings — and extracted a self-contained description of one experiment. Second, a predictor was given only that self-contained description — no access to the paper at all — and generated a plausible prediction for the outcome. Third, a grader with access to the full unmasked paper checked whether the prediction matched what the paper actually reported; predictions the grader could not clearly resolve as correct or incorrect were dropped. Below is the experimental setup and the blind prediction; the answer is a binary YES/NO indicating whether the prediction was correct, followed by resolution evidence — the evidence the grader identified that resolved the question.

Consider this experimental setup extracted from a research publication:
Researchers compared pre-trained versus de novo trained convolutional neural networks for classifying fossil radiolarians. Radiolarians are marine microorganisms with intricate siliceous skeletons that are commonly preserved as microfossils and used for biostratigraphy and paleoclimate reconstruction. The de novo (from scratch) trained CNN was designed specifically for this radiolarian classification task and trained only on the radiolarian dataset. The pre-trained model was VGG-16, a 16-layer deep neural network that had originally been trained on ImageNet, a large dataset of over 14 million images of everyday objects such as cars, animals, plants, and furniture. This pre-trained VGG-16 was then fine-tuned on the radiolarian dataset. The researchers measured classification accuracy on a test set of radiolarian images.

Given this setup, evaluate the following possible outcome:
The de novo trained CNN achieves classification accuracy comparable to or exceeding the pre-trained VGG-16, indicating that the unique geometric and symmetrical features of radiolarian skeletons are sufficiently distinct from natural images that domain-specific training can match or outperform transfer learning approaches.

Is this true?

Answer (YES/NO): NO